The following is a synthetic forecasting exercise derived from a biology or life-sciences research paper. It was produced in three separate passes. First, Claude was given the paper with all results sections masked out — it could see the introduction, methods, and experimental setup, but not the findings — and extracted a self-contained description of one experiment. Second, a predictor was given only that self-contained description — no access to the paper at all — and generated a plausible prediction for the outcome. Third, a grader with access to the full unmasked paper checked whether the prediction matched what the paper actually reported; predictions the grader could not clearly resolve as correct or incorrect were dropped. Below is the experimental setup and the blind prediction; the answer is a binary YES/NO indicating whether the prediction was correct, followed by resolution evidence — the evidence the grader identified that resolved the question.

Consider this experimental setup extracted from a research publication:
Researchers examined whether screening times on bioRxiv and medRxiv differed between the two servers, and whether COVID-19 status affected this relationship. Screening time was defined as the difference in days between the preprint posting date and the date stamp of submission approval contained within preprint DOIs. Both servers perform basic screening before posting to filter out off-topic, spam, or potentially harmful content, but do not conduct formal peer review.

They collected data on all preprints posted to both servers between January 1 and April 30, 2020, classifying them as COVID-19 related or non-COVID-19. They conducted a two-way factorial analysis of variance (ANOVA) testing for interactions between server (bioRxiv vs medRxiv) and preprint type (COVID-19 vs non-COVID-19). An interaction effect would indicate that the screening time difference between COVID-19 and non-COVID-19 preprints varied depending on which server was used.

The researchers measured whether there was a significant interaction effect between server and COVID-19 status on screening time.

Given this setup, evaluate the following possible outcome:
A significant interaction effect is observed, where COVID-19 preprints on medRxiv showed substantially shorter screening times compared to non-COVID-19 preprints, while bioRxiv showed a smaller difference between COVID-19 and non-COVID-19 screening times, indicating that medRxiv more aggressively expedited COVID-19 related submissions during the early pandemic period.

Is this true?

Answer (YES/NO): NO